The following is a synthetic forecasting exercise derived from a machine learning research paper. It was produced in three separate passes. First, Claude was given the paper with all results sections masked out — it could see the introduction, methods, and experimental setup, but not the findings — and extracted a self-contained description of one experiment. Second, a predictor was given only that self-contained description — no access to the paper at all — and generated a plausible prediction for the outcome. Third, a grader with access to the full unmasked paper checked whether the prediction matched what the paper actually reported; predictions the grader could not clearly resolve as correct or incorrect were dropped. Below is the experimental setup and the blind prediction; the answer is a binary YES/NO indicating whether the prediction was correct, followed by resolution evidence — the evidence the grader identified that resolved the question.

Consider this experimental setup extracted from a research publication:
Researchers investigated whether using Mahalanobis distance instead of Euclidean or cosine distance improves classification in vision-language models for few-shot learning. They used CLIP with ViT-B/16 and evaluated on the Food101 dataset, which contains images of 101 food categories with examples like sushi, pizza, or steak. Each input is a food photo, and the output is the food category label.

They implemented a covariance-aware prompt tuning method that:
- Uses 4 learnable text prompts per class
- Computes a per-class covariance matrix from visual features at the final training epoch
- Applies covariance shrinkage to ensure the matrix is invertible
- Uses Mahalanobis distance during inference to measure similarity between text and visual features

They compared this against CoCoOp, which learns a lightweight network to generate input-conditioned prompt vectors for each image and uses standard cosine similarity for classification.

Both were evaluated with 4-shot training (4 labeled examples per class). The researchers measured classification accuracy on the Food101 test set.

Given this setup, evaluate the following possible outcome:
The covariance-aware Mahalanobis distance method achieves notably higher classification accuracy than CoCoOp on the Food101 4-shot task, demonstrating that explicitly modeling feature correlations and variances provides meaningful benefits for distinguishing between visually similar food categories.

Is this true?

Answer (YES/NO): NO